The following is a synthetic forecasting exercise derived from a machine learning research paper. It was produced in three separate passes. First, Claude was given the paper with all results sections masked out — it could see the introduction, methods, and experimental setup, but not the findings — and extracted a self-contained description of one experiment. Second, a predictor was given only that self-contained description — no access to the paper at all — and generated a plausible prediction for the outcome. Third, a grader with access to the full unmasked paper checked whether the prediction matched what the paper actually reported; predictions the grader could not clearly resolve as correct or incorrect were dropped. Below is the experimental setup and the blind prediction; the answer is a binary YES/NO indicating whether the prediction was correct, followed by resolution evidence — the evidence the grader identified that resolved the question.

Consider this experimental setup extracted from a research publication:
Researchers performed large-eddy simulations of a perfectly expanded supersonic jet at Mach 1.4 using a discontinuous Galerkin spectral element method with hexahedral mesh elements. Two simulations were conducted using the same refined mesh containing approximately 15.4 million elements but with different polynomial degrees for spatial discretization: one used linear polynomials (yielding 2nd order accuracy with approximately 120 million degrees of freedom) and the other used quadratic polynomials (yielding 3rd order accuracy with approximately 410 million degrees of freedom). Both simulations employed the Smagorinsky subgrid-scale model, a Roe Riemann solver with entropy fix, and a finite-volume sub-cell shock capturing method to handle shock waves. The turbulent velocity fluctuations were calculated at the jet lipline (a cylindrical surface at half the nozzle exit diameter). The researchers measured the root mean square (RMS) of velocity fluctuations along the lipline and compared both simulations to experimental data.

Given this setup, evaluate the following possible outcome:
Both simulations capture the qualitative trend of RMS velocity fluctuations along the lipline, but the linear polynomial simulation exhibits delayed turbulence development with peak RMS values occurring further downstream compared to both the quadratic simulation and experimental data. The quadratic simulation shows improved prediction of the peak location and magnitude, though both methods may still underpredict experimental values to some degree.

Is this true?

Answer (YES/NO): NO